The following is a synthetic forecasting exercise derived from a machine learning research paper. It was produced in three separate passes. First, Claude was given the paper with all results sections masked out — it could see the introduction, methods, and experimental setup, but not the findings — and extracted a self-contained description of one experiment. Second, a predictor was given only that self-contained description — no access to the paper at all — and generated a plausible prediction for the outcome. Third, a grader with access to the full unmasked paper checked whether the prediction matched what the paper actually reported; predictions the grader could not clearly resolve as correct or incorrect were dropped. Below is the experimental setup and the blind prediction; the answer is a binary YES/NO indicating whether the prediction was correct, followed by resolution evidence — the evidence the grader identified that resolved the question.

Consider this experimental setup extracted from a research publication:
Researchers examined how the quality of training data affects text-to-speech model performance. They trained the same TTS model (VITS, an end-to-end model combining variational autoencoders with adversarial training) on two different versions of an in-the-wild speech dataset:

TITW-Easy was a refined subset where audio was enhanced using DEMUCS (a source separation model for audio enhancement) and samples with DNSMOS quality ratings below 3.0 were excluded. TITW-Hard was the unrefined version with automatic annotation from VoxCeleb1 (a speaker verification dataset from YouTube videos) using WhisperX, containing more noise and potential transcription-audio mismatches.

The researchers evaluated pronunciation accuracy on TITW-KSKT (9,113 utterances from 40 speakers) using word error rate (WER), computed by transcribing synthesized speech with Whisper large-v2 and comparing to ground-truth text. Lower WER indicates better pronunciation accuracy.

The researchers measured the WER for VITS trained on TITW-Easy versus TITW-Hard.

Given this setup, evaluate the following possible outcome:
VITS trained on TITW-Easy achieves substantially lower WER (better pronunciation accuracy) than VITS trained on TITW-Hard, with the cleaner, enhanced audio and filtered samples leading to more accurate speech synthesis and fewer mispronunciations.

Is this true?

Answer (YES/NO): NO